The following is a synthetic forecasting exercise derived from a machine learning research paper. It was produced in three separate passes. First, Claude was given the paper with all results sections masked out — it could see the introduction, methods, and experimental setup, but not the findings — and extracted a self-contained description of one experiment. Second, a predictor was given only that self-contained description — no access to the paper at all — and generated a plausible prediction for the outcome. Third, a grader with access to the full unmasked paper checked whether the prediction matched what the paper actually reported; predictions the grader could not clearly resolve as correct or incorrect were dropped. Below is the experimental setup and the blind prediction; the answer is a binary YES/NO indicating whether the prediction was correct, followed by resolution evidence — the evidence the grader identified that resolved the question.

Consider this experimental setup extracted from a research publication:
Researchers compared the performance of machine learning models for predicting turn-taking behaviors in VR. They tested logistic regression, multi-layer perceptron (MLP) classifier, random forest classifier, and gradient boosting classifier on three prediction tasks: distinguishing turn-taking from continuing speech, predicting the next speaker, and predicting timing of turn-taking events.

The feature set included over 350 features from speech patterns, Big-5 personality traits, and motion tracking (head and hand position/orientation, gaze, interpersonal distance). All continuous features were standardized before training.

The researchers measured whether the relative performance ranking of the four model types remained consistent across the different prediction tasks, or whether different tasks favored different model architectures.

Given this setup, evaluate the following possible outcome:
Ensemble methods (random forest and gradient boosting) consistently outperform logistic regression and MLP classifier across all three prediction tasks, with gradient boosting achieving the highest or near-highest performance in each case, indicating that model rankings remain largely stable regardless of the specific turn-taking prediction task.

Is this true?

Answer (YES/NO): YES